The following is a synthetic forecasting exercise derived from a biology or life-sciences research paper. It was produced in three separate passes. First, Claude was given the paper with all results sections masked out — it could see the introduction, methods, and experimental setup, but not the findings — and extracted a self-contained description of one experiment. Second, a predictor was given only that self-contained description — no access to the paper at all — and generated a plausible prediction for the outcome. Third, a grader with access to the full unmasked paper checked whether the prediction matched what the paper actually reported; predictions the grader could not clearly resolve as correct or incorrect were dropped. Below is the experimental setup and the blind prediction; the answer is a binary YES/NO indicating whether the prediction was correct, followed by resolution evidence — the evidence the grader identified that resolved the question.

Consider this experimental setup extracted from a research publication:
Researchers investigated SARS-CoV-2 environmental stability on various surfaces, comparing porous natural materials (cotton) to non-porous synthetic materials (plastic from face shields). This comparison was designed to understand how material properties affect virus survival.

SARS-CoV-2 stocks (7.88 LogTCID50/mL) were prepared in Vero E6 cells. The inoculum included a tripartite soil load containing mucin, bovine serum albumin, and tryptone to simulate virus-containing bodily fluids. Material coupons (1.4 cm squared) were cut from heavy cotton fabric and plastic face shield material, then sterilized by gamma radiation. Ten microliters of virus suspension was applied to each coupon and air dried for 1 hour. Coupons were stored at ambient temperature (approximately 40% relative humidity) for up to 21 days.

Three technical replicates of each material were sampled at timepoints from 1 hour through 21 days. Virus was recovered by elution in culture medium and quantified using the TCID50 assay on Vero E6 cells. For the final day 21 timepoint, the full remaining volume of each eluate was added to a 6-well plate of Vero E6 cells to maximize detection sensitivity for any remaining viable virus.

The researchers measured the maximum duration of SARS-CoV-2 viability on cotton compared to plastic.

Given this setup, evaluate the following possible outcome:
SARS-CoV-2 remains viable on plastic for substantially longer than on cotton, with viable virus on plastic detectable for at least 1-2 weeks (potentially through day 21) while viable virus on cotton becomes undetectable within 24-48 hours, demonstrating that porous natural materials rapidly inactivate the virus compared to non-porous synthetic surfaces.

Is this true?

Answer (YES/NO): YES